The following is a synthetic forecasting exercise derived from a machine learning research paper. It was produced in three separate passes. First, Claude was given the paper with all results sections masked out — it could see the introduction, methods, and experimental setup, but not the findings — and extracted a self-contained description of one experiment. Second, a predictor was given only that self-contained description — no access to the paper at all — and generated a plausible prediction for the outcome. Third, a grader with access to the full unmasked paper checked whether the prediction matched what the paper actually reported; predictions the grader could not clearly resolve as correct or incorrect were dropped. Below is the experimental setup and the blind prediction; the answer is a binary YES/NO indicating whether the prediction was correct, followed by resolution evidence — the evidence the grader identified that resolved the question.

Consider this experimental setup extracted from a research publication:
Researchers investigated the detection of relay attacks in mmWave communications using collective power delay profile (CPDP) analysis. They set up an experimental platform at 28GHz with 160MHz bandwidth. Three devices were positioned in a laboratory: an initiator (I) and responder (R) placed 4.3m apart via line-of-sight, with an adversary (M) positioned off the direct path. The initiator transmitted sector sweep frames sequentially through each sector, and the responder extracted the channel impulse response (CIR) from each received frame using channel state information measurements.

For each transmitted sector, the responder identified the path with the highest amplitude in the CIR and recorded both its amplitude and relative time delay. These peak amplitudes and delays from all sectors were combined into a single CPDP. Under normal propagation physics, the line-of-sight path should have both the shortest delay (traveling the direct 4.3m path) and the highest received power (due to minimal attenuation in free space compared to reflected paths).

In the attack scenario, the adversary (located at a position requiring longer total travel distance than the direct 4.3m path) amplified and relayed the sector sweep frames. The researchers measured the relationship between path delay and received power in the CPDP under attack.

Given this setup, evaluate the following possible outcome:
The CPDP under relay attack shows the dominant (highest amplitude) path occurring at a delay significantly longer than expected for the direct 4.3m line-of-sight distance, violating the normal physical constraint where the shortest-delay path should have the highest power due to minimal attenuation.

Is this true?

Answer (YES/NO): YES